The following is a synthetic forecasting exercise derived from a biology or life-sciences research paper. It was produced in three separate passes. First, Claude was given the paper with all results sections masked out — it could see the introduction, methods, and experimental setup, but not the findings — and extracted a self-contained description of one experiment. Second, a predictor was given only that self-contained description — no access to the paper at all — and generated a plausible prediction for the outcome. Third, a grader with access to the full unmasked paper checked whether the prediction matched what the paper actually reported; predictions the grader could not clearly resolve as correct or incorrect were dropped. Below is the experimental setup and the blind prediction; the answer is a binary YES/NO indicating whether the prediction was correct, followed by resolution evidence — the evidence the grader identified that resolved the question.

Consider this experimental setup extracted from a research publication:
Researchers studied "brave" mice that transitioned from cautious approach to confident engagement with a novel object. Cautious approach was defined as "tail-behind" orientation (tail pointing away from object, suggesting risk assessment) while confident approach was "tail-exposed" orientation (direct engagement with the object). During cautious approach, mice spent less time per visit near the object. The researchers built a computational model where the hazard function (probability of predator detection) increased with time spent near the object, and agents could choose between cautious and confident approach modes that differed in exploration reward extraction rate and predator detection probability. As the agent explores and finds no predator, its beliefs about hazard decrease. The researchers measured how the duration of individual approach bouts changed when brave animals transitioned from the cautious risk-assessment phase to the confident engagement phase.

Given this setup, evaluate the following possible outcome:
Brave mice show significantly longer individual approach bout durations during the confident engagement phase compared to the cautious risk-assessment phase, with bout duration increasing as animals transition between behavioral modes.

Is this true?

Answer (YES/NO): YES